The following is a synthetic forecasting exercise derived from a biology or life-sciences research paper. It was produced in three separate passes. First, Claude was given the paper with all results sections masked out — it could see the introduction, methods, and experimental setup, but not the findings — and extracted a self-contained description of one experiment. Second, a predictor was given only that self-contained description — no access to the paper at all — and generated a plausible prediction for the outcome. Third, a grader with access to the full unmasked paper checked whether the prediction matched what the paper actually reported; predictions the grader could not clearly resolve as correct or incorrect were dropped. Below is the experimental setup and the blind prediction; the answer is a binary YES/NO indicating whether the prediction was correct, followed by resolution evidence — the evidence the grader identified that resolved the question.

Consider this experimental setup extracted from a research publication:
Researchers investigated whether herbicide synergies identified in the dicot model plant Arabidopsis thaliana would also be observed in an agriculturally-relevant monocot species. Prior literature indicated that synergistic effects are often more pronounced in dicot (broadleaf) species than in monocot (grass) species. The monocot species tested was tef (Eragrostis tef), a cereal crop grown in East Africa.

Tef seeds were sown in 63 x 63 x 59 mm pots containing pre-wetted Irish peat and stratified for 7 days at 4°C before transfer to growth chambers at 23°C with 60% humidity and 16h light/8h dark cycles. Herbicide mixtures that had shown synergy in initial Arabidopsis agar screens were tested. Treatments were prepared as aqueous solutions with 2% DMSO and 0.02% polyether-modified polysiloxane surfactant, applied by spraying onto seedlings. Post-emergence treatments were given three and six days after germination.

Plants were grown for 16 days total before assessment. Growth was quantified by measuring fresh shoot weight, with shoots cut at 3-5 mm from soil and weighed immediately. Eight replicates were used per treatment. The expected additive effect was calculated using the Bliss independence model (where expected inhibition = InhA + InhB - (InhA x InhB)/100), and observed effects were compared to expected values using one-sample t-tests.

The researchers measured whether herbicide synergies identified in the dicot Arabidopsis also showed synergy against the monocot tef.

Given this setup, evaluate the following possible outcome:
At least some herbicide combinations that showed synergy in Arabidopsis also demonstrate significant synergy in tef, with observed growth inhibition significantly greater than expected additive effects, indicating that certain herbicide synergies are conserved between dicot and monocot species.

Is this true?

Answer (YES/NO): NO